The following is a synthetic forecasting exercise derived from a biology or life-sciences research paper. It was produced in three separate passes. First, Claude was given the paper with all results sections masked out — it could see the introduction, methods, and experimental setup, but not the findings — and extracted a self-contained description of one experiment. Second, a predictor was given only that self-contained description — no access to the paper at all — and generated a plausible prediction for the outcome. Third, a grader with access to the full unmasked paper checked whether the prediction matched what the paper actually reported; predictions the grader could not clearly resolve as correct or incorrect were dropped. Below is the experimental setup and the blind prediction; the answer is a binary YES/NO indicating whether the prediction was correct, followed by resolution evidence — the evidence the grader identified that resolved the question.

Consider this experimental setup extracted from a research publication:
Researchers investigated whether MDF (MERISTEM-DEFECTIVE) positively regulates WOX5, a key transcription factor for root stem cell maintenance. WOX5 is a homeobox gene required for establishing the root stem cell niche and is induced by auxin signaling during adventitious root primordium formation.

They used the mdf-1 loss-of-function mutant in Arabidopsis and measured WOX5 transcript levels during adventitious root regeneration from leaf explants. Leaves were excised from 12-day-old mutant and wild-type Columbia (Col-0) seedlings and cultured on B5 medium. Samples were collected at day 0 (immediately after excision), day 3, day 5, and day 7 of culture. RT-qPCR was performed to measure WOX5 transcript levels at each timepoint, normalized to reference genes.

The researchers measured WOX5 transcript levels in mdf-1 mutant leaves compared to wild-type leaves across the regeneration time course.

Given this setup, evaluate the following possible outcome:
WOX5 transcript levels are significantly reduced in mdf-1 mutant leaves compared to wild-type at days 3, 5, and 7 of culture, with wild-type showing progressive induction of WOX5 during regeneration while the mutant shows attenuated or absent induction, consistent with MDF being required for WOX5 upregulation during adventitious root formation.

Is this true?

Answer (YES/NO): YES